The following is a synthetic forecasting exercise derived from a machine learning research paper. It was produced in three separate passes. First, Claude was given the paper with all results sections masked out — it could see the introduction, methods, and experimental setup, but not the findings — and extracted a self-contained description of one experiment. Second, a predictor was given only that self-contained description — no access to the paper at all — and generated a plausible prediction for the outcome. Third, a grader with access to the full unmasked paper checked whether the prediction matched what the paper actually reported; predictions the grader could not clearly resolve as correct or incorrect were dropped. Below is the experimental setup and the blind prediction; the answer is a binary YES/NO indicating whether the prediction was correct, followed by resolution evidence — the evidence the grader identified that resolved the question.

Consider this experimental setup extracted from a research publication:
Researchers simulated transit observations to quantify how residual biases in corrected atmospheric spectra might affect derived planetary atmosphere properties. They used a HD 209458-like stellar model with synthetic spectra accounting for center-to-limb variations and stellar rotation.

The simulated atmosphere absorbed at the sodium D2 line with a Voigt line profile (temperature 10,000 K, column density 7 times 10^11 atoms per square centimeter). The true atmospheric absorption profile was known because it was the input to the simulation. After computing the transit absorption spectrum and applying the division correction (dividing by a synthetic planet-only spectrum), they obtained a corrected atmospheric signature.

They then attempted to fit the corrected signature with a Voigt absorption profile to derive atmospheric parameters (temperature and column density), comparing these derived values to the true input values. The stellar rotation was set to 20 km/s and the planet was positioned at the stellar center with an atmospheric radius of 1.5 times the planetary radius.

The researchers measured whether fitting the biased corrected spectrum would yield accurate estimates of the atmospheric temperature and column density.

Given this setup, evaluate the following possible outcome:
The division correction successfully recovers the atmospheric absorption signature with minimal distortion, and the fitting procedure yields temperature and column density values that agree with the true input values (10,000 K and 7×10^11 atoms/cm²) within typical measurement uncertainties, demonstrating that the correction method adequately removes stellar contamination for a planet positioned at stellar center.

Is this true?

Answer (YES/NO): NO